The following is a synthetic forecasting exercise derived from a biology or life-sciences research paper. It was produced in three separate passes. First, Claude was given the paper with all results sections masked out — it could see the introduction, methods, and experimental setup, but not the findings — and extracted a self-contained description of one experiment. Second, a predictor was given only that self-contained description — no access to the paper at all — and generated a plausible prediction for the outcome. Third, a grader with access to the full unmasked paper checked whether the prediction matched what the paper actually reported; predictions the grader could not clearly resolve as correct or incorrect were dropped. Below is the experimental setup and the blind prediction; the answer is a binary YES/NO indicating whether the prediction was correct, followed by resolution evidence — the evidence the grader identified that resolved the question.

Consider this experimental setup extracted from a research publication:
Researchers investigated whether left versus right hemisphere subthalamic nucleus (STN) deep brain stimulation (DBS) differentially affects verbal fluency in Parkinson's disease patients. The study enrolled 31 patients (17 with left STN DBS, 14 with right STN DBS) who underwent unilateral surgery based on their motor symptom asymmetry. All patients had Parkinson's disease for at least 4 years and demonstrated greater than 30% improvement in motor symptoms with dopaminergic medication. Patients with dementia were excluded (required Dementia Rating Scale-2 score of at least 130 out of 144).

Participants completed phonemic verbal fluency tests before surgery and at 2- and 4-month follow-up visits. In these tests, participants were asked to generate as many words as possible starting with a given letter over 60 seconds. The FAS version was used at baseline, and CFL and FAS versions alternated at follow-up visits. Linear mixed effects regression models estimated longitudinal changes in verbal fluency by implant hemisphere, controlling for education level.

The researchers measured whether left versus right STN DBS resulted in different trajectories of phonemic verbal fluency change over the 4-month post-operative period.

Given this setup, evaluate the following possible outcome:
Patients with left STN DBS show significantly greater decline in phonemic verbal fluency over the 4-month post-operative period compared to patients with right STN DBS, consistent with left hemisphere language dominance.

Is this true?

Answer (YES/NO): YES